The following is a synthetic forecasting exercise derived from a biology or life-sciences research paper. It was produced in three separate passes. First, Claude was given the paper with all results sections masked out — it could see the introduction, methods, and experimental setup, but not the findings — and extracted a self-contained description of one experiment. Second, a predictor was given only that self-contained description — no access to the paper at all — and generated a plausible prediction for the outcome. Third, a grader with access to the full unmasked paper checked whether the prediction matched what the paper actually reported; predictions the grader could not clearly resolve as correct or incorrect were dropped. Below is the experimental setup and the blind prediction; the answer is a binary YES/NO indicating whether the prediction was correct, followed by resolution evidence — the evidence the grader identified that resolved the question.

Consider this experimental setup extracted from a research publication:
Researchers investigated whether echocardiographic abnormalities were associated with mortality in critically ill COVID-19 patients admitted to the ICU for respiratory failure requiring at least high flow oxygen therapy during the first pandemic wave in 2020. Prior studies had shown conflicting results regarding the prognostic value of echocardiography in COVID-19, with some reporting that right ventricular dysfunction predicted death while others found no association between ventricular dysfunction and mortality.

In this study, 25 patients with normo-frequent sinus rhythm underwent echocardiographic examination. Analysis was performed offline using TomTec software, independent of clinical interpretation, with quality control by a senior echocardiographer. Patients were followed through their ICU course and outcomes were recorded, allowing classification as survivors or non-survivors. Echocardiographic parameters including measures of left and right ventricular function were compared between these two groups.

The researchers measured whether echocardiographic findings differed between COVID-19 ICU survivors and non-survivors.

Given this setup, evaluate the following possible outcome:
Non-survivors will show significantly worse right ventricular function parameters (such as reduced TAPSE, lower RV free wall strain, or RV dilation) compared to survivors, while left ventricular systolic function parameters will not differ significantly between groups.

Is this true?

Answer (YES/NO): NO